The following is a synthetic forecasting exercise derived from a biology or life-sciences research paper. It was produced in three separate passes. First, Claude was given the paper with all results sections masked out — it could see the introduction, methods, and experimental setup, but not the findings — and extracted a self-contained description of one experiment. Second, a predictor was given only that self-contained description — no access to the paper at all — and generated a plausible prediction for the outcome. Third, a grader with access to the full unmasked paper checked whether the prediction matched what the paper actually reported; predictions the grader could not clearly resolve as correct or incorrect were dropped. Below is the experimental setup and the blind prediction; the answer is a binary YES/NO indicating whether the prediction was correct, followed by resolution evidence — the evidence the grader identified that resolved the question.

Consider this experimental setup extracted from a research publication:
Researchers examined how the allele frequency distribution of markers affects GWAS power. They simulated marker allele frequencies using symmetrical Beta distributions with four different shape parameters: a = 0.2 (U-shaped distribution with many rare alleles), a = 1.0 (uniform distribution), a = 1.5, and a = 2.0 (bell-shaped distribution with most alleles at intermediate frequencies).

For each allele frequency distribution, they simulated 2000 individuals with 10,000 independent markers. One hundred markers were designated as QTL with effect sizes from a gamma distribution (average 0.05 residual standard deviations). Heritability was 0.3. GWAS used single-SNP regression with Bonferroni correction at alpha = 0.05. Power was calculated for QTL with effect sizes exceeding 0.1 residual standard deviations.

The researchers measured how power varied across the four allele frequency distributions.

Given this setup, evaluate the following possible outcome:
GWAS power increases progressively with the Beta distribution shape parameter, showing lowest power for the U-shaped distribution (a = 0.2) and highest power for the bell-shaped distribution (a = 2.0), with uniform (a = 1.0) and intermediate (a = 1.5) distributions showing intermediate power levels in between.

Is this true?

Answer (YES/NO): NO